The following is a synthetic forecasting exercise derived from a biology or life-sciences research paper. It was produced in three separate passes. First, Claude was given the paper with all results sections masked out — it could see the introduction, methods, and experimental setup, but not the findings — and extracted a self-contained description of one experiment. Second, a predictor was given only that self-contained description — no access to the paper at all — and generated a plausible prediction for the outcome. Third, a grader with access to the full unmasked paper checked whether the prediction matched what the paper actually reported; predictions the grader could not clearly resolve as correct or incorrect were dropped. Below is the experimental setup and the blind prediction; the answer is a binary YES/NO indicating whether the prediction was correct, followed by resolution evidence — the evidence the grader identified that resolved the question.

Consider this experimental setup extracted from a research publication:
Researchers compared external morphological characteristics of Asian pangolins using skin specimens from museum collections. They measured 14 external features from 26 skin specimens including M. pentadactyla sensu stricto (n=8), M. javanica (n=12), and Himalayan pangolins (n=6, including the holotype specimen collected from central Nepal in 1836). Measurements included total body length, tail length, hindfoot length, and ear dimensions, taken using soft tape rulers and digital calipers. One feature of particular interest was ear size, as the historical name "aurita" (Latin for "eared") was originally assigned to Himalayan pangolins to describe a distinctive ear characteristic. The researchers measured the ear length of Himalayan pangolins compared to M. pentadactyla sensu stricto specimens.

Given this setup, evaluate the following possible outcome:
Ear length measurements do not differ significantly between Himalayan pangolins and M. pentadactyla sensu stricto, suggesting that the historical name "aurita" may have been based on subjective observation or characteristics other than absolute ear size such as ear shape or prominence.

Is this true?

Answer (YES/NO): NO